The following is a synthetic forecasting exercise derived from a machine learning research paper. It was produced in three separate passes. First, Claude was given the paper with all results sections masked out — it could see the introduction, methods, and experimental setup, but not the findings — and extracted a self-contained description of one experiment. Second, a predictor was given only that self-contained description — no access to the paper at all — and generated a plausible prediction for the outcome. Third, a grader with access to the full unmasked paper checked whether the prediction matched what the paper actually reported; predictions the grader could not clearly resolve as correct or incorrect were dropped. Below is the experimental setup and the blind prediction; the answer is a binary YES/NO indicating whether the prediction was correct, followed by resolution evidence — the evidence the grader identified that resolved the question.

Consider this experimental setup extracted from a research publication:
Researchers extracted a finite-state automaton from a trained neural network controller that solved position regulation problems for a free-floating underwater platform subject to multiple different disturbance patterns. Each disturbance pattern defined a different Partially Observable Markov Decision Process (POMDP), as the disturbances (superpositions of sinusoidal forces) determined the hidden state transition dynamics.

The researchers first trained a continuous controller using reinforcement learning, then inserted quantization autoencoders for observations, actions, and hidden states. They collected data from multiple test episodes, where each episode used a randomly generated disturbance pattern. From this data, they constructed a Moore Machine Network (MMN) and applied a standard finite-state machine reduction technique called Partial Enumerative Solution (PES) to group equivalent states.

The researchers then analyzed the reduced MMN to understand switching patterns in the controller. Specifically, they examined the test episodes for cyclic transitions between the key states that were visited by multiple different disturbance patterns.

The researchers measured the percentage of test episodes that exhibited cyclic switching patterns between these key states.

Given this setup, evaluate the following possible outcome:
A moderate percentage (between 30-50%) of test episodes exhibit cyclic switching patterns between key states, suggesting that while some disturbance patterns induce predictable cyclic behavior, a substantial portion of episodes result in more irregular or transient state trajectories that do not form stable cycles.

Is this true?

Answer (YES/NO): NO